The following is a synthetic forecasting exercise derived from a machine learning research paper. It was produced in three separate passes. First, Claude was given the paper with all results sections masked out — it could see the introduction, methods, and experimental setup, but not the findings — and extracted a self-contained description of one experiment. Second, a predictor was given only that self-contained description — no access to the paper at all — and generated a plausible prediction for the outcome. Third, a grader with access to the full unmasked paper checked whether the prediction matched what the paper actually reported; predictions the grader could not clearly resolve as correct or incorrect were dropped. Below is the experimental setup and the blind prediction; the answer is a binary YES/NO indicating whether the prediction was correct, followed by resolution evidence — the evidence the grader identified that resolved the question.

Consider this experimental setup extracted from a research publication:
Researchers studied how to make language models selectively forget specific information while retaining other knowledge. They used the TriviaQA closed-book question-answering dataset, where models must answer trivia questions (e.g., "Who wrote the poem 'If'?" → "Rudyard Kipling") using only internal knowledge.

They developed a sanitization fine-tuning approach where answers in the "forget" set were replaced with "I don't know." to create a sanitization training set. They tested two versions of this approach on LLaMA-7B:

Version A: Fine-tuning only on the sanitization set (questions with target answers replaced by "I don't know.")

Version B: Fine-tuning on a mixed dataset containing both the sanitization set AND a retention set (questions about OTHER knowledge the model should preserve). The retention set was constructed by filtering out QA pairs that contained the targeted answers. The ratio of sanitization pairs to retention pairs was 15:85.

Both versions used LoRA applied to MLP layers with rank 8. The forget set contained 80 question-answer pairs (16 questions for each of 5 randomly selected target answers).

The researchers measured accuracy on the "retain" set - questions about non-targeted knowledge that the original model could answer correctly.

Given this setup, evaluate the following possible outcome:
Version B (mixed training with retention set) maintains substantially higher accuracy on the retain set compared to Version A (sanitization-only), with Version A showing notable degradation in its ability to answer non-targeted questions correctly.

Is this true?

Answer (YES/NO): YES